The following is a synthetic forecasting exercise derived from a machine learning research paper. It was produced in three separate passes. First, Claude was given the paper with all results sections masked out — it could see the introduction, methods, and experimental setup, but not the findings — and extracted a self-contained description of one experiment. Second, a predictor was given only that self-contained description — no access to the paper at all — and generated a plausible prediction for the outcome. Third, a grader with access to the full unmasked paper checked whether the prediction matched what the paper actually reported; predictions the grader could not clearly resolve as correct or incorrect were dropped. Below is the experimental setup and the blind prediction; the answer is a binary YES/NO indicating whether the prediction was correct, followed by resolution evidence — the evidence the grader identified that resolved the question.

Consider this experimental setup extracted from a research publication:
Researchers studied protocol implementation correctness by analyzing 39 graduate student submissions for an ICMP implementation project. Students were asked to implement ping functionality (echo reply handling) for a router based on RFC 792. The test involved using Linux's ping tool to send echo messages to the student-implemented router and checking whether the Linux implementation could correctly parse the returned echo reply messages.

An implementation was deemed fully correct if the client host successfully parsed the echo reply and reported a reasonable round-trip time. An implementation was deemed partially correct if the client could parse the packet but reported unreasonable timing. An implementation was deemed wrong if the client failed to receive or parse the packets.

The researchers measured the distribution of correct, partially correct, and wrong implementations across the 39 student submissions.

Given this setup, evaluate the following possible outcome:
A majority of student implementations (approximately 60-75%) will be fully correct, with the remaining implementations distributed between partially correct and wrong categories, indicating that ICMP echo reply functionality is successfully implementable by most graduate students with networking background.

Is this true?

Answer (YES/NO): NO